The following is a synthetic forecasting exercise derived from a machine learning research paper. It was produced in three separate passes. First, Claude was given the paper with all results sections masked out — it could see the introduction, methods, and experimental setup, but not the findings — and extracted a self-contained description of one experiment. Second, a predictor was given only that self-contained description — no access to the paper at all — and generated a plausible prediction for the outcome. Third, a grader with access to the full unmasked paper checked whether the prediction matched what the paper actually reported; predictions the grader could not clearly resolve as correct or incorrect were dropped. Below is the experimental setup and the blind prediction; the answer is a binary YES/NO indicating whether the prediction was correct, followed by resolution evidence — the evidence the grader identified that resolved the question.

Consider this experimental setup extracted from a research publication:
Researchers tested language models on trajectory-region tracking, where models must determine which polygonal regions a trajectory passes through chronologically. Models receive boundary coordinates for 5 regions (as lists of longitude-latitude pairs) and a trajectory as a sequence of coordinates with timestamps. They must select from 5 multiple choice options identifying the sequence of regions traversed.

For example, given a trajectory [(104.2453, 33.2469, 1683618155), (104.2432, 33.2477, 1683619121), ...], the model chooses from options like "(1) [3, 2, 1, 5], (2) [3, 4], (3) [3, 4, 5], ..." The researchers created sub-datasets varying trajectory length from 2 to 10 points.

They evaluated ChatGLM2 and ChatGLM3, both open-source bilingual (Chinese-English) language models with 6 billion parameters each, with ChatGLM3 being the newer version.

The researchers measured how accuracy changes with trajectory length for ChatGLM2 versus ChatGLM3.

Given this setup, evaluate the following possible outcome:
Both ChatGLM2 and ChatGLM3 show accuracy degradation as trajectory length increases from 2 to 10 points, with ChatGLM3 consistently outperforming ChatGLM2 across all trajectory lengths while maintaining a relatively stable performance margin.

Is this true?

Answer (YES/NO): NO